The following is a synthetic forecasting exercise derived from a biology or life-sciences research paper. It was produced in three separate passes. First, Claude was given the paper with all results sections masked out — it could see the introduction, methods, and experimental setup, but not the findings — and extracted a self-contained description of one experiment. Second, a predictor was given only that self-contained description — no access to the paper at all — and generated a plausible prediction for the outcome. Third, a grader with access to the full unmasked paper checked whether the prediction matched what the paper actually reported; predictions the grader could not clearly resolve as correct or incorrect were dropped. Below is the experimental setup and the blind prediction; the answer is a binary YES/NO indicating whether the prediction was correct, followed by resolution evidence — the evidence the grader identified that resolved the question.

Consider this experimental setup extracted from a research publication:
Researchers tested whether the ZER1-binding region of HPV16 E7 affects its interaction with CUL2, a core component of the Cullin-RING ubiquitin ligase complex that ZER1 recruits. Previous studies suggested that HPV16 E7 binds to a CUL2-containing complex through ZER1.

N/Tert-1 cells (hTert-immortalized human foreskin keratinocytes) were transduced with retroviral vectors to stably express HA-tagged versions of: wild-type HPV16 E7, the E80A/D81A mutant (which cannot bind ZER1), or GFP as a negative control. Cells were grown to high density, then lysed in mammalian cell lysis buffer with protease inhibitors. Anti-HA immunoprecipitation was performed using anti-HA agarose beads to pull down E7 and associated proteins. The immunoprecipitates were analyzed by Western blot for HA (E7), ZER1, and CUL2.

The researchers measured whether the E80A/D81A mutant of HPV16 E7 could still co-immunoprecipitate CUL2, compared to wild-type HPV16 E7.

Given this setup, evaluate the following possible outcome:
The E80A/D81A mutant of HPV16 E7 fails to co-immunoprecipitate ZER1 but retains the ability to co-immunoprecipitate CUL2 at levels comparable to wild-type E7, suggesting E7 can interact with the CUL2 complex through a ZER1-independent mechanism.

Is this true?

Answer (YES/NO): NO